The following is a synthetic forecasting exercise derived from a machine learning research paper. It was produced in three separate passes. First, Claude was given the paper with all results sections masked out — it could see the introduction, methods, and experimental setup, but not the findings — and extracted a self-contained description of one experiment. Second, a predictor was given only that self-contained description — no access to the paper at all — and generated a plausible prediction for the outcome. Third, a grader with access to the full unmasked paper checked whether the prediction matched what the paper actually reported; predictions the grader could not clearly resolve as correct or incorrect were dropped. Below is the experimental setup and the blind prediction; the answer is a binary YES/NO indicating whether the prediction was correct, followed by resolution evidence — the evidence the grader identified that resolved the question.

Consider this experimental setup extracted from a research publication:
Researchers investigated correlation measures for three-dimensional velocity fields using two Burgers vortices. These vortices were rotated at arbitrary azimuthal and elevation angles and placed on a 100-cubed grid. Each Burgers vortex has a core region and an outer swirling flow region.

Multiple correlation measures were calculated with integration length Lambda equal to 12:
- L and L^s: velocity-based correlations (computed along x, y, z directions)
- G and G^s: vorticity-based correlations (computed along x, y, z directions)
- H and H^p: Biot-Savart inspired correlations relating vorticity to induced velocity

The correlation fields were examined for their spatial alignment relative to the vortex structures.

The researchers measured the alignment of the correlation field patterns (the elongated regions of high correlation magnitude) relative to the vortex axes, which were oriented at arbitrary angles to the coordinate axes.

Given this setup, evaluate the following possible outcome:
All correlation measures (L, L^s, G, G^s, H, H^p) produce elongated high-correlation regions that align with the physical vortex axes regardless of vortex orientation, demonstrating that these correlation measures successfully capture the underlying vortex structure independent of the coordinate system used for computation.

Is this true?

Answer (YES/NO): YES